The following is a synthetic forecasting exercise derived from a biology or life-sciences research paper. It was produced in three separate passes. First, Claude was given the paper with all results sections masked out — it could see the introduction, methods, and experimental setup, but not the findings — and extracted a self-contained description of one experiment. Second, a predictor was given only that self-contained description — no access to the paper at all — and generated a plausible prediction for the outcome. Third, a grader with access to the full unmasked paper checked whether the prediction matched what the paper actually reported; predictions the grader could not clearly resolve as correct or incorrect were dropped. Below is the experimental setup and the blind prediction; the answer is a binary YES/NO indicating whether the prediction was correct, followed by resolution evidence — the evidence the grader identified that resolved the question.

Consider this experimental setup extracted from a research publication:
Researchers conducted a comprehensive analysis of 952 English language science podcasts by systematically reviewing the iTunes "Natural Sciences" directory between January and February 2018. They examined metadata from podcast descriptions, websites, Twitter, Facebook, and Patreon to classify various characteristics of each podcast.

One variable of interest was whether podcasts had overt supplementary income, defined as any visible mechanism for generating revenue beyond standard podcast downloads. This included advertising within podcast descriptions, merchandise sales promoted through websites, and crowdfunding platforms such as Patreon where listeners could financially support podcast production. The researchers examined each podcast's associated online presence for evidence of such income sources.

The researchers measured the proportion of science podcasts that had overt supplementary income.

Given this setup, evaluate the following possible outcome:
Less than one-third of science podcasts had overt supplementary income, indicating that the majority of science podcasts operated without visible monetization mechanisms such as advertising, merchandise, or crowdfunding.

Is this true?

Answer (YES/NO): YES